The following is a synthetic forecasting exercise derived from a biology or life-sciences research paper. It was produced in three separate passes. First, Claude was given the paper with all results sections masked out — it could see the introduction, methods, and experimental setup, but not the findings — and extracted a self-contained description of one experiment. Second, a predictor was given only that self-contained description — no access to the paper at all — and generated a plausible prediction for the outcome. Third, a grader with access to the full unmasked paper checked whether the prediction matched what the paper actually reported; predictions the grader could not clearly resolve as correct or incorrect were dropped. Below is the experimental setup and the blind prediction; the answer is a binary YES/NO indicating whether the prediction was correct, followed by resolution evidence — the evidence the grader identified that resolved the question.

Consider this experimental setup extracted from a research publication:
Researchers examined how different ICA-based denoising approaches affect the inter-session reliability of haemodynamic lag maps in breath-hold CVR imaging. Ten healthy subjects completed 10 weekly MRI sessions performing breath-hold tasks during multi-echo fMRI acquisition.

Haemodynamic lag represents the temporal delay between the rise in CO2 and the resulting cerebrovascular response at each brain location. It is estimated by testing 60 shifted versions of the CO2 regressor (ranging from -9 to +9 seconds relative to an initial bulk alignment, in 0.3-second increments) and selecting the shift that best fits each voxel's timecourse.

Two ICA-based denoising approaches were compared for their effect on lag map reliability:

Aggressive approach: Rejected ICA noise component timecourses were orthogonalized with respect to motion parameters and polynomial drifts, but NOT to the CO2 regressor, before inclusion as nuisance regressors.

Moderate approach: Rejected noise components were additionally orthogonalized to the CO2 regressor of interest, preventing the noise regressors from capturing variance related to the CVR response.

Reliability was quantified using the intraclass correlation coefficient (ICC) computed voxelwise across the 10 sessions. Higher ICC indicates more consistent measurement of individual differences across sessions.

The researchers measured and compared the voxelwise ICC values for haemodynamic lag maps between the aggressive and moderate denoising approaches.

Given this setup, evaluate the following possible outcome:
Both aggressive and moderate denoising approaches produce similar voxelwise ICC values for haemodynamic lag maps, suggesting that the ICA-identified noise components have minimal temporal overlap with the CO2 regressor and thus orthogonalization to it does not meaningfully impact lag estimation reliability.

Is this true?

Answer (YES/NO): NO